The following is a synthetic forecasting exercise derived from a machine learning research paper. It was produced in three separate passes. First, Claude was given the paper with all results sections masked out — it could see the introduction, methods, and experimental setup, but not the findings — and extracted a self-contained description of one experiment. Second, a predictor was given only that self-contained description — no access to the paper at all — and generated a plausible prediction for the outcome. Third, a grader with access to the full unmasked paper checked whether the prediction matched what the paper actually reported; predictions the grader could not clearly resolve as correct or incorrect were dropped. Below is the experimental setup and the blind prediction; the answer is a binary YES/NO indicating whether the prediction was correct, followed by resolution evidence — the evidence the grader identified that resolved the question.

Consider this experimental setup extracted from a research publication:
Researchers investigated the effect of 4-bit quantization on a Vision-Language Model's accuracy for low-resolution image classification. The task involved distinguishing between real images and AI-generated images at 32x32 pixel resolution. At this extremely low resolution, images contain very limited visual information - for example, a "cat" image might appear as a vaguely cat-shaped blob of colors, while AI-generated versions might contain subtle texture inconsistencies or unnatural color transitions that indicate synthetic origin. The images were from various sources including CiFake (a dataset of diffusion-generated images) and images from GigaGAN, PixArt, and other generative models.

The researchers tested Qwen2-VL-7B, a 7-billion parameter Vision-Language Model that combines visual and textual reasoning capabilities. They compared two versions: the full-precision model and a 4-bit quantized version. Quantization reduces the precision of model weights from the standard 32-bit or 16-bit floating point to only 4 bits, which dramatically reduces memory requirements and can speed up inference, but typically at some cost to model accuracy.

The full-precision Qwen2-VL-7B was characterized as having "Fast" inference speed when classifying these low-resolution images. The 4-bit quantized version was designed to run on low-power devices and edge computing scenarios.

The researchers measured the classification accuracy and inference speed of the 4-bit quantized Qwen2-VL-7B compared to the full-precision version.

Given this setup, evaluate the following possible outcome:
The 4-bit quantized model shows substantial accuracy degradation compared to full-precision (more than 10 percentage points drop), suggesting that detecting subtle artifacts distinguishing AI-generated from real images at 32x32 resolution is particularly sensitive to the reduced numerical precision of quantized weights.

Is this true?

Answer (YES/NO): NO